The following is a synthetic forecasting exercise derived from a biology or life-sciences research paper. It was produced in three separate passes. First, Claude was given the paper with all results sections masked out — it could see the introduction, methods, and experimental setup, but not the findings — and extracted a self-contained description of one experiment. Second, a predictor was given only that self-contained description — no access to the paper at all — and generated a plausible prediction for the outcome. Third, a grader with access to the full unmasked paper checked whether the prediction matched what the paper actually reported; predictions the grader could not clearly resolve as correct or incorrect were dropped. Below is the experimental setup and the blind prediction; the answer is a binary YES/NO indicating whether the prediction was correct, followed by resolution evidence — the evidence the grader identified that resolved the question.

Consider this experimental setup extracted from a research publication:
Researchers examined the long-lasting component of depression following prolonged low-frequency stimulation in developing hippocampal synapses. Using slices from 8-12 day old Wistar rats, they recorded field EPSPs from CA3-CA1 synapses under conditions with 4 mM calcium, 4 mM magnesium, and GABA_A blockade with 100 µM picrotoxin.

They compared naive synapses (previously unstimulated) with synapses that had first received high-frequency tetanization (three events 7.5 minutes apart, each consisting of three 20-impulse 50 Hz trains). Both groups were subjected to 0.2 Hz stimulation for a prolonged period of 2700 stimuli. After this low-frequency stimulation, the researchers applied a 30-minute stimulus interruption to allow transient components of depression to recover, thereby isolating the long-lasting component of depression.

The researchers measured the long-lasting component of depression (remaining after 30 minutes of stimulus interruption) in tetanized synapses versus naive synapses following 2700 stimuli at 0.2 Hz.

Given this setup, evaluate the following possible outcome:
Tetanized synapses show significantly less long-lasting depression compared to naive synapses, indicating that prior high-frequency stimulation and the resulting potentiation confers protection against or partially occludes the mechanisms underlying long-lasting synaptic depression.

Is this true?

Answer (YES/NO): YES